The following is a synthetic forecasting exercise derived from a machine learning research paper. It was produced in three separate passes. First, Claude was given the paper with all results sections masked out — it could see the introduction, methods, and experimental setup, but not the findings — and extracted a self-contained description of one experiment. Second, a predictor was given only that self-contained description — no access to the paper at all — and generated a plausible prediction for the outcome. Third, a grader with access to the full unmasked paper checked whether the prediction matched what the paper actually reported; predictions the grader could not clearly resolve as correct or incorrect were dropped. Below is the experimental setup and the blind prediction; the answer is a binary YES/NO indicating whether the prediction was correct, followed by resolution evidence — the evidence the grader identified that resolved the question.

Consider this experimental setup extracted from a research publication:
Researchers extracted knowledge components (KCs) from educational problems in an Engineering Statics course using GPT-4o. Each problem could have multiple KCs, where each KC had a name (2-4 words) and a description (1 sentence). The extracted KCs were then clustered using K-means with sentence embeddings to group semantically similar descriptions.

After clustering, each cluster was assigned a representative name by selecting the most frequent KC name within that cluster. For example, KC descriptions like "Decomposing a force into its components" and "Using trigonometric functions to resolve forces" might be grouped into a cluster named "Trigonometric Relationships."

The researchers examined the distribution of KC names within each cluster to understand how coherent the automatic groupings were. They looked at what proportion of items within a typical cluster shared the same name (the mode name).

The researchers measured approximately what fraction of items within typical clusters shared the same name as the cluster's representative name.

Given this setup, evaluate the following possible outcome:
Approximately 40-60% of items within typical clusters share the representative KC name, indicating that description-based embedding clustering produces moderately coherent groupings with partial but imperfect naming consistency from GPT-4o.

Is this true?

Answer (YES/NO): NO